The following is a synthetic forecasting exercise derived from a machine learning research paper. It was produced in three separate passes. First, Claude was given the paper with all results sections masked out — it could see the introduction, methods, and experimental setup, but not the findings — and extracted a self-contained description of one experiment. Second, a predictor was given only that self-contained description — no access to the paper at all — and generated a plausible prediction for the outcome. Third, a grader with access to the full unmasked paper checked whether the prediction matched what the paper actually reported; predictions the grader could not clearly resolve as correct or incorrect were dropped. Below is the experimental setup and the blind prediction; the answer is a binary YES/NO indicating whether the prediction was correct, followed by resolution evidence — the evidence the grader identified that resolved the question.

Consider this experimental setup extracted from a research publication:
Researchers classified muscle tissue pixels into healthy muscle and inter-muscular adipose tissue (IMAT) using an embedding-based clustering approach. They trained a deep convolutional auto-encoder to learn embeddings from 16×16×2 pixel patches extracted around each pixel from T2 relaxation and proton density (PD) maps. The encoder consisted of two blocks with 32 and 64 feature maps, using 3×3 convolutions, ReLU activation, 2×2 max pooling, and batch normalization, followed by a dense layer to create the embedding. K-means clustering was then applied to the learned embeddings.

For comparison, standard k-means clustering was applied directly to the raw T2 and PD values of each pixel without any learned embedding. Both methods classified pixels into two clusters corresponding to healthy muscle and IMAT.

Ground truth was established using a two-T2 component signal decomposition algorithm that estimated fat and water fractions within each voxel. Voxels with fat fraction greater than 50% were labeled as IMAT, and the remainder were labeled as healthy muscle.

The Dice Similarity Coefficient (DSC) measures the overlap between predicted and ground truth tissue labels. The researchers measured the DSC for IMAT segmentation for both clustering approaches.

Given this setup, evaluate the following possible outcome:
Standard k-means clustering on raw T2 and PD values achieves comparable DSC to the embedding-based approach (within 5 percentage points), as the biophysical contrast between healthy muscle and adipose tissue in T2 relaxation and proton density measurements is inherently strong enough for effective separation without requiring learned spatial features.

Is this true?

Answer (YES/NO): YES